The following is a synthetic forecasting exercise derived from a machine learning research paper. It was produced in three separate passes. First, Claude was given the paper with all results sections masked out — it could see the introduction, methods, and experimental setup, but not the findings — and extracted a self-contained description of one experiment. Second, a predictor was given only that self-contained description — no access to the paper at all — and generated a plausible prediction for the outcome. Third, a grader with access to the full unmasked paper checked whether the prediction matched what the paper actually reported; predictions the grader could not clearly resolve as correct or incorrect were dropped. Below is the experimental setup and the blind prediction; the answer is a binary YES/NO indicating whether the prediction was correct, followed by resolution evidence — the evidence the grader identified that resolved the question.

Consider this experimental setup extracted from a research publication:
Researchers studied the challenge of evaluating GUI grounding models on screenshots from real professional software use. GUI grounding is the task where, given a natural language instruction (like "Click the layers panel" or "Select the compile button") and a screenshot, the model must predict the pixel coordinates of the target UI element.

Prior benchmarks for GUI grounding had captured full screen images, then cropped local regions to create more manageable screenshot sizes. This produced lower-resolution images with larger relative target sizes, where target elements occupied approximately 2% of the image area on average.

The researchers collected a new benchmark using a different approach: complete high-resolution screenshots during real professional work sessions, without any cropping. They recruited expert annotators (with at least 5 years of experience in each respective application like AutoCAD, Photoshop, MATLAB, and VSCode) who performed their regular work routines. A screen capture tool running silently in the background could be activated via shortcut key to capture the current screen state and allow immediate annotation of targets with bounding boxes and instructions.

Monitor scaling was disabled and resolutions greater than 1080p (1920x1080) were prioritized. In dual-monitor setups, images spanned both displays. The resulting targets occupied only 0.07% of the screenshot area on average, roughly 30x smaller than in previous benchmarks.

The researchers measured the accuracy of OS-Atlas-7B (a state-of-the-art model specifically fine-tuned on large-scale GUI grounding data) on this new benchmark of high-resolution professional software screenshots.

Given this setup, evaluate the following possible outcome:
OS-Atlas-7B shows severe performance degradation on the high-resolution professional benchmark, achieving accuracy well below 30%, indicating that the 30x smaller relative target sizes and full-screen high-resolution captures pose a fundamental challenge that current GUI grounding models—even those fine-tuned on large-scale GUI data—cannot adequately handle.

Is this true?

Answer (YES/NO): YES